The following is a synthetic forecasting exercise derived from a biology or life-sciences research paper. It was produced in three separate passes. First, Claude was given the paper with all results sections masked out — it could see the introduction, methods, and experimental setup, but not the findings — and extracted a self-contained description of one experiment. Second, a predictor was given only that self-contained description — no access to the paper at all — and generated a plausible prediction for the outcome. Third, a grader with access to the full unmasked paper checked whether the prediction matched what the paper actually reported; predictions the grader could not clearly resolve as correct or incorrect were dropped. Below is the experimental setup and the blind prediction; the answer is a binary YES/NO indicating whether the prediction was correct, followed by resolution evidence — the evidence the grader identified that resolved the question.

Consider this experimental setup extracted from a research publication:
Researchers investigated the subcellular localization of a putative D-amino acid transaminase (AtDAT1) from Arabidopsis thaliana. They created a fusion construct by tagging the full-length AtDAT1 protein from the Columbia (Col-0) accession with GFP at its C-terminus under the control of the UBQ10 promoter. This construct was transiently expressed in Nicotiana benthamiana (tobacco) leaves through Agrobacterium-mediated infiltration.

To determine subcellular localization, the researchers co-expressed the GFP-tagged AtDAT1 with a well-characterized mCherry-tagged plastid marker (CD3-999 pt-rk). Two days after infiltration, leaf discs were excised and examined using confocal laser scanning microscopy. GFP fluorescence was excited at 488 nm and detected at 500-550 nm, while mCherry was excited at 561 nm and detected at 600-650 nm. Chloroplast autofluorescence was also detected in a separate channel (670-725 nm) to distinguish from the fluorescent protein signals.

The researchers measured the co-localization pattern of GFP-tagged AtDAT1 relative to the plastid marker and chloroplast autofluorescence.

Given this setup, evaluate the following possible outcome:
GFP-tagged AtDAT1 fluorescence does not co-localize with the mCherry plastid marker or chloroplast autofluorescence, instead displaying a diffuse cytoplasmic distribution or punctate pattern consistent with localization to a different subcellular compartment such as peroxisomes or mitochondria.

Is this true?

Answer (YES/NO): NO